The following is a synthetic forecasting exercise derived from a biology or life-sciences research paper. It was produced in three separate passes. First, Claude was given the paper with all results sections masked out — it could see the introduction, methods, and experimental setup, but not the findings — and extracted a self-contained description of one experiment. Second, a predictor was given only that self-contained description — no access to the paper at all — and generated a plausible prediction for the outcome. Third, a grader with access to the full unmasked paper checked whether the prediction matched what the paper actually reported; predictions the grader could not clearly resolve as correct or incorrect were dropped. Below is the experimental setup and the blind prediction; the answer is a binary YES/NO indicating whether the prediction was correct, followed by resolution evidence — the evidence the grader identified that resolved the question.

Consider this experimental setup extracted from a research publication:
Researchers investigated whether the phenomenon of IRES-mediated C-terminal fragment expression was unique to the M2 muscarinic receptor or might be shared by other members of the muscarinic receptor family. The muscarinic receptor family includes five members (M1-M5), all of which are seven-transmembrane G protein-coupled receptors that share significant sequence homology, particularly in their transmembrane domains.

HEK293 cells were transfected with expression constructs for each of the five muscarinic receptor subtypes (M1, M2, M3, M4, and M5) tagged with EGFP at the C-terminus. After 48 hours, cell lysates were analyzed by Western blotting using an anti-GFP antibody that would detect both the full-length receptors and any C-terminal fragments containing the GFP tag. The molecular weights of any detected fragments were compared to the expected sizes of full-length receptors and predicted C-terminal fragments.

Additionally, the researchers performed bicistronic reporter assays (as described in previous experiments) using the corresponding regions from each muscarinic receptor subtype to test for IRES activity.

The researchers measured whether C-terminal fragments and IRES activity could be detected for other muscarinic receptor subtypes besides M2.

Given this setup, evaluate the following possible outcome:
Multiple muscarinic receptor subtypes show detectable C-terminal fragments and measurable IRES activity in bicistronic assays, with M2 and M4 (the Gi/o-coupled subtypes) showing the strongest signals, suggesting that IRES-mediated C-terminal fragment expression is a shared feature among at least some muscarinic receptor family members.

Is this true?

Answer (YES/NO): NO